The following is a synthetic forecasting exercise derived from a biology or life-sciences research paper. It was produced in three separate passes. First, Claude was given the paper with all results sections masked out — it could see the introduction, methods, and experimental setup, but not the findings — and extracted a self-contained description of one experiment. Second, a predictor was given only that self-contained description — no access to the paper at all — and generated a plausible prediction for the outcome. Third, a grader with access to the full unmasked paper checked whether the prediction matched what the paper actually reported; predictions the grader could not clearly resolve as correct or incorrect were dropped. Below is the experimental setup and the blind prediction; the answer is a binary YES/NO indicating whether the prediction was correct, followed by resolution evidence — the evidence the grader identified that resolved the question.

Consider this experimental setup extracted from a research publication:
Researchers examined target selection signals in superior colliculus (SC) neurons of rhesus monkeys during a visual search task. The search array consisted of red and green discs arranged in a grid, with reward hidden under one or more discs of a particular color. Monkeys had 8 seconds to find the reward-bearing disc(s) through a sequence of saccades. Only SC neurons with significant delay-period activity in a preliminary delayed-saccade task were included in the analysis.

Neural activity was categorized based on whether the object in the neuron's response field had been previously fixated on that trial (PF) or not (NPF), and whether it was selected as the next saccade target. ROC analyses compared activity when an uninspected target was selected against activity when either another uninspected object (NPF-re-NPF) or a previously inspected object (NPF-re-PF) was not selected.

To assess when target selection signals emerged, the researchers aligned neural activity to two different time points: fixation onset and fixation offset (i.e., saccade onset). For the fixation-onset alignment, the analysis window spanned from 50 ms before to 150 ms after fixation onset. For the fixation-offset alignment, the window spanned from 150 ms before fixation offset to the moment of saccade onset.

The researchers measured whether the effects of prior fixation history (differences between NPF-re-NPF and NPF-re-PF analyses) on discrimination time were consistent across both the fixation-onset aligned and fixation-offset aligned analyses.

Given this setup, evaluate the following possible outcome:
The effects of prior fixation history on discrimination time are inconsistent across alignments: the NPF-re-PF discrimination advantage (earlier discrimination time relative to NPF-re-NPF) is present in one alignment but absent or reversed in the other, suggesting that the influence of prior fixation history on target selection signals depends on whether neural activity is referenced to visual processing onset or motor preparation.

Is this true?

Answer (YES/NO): NO